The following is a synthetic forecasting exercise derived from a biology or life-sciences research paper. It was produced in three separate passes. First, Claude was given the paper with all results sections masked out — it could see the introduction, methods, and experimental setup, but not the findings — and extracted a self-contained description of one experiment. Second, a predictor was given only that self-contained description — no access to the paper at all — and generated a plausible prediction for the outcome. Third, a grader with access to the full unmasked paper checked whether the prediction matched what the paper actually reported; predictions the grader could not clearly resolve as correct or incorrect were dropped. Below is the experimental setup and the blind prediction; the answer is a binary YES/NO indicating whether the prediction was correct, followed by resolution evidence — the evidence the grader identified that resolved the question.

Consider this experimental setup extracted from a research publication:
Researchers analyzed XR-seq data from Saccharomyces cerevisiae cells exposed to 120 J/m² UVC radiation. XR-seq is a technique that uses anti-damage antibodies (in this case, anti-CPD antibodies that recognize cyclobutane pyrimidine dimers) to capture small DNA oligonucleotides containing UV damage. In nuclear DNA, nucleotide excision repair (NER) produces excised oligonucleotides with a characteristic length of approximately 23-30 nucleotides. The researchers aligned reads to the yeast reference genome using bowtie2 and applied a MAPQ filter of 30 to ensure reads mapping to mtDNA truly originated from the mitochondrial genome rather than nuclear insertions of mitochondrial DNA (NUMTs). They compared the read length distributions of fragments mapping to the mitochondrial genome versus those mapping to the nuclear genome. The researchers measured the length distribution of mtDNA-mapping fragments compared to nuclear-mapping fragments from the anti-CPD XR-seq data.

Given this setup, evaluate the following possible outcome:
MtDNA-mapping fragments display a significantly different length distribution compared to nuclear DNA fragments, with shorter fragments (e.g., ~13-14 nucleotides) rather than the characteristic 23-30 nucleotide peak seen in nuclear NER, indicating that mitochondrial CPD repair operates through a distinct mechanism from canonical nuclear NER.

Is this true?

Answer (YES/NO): NO